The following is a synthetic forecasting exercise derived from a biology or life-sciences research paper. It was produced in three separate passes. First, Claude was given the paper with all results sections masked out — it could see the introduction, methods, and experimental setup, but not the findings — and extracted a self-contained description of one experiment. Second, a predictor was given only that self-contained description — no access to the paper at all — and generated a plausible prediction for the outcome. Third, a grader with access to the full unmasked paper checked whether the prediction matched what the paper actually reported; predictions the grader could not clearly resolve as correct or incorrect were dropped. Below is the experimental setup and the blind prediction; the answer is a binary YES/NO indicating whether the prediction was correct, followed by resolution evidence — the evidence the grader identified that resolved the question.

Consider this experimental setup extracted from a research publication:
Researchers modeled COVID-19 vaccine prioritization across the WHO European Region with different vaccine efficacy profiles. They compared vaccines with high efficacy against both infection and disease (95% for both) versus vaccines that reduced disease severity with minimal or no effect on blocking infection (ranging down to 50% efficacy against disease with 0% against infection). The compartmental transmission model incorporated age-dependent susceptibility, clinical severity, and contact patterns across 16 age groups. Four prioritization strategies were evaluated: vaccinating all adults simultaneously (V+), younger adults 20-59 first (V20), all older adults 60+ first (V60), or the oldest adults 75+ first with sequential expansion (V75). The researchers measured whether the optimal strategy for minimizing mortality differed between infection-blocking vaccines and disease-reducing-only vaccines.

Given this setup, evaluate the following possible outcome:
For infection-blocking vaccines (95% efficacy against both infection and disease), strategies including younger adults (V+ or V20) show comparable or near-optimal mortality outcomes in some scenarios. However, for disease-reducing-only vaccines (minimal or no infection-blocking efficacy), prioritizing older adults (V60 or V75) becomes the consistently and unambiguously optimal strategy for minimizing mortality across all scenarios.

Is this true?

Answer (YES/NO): NO